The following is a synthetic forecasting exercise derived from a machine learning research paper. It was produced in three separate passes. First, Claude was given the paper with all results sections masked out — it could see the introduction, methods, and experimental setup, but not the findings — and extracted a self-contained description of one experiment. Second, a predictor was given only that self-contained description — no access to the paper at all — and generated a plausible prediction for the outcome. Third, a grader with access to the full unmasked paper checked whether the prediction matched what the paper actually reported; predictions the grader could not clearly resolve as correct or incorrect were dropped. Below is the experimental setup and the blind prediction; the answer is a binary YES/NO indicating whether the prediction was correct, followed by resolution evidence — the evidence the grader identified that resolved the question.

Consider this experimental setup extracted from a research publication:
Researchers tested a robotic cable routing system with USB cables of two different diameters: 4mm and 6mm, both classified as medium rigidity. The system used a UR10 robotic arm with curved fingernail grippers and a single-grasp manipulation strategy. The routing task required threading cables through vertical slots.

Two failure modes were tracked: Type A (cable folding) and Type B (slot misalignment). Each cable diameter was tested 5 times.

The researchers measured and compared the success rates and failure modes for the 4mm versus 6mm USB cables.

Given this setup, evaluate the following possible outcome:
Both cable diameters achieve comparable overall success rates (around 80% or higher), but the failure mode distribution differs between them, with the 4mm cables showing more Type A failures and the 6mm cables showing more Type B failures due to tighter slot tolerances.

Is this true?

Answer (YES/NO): NO